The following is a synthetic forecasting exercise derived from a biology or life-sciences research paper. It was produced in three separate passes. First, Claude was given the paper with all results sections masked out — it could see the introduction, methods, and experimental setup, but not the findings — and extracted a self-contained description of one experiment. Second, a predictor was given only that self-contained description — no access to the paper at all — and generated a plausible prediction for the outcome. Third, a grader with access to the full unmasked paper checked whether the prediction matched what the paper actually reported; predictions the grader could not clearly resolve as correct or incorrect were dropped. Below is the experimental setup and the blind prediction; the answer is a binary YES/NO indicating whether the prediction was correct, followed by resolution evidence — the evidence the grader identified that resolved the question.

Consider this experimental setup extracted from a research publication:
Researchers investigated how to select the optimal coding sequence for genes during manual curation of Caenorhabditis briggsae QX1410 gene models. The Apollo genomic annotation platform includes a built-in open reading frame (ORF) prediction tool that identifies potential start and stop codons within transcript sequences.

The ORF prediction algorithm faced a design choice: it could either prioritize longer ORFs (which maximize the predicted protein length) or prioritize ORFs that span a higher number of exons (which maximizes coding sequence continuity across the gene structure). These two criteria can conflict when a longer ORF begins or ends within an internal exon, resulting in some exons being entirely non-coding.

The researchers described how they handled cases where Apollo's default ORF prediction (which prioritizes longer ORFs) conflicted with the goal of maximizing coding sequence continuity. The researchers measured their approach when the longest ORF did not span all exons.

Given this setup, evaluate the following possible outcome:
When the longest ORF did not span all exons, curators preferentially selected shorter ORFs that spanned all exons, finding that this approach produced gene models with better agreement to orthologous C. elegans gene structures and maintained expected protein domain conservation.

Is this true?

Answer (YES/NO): NO